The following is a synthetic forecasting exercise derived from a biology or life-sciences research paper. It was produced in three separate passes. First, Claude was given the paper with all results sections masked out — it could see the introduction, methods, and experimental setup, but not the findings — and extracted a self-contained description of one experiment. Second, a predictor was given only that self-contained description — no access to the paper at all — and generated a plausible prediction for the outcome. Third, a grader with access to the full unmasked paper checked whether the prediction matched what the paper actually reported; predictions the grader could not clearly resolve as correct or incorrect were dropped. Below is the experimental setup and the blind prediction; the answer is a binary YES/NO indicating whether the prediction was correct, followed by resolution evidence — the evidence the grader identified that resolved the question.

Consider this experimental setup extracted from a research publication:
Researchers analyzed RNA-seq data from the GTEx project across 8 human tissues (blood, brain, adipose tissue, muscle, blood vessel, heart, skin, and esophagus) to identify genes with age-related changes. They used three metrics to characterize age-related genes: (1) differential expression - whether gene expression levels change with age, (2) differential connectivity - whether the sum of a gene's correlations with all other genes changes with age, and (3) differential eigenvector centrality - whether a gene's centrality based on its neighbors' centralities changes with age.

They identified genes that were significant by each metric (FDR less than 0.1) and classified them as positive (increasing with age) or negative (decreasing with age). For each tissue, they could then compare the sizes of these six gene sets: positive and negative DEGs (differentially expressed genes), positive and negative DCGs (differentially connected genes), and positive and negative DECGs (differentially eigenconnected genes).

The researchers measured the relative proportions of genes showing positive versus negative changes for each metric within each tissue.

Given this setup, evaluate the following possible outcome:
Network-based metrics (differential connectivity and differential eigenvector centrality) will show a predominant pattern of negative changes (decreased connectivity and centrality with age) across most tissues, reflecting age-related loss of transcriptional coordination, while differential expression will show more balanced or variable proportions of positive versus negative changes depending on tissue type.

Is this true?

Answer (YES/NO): NO